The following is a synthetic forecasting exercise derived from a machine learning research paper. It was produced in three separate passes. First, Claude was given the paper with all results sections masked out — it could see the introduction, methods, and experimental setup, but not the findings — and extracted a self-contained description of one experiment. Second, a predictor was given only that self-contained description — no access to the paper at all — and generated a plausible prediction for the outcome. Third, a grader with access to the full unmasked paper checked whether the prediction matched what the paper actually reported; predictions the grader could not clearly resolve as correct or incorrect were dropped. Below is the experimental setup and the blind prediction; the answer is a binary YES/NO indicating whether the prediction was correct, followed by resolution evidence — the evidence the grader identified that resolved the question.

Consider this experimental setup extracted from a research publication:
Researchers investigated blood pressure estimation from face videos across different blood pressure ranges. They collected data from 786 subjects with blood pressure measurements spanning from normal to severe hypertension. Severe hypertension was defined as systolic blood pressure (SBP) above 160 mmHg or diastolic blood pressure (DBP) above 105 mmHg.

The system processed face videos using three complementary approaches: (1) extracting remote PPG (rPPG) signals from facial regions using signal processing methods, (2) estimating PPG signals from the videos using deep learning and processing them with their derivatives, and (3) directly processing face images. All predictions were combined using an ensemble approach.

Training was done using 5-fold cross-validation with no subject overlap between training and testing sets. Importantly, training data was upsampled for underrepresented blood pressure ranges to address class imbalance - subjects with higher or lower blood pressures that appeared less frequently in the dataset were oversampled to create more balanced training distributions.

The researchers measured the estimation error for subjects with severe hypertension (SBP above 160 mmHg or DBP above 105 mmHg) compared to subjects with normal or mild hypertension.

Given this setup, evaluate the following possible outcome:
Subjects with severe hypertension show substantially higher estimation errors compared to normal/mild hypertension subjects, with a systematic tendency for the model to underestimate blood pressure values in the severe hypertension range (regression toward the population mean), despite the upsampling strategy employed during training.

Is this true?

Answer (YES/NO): YES